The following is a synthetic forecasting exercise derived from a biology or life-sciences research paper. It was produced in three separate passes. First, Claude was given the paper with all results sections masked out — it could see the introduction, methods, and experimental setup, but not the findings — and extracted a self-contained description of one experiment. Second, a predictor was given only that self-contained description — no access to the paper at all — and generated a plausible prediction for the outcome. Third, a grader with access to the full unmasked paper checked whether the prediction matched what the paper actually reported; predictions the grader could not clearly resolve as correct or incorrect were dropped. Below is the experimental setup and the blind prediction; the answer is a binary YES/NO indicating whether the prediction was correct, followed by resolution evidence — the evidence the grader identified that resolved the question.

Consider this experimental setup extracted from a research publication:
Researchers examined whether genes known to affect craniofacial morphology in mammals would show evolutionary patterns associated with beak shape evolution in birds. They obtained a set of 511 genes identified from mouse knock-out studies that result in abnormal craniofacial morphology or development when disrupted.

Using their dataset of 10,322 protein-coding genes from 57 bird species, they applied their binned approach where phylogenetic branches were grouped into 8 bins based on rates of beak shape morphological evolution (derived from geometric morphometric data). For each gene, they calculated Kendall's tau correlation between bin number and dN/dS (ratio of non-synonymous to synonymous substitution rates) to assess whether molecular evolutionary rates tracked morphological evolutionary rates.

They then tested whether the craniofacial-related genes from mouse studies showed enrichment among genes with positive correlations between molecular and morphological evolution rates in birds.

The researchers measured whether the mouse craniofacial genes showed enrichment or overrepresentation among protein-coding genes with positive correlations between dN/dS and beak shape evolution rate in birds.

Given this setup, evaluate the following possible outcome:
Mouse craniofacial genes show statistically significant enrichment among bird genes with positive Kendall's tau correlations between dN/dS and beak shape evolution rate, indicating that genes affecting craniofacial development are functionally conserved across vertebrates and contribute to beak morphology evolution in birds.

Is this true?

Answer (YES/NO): NO